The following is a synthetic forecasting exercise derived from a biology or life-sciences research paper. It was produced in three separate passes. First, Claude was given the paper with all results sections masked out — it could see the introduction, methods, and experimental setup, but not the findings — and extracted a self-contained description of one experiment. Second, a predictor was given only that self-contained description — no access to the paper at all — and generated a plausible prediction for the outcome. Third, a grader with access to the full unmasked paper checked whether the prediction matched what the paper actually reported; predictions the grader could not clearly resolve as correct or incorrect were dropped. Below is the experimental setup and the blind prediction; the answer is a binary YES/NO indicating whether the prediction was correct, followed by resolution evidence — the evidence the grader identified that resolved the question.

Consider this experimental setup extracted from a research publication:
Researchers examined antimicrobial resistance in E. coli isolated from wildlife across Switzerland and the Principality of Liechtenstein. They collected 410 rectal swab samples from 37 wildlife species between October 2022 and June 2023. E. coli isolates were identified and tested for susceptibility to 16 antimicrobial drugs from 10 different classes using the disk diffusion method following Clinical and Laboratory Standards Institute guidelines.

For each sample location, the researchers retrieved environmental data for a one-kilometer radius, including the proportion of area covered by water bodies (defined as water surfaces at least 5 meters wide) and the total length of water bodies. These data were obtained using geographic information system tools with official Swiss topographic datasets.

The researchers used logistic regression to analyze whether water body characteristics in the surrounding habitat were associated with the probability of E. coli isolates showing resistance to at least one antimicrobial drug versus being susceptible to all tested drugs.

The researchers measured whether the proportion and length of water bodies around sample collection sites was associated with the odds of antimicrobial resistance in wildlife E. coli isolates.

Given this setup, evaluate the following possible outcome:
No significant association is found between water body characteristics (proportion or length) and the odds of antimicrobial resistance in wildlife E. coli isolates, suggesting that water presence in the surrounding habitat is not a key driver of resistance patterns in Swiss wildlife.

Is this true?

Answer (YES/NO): YES